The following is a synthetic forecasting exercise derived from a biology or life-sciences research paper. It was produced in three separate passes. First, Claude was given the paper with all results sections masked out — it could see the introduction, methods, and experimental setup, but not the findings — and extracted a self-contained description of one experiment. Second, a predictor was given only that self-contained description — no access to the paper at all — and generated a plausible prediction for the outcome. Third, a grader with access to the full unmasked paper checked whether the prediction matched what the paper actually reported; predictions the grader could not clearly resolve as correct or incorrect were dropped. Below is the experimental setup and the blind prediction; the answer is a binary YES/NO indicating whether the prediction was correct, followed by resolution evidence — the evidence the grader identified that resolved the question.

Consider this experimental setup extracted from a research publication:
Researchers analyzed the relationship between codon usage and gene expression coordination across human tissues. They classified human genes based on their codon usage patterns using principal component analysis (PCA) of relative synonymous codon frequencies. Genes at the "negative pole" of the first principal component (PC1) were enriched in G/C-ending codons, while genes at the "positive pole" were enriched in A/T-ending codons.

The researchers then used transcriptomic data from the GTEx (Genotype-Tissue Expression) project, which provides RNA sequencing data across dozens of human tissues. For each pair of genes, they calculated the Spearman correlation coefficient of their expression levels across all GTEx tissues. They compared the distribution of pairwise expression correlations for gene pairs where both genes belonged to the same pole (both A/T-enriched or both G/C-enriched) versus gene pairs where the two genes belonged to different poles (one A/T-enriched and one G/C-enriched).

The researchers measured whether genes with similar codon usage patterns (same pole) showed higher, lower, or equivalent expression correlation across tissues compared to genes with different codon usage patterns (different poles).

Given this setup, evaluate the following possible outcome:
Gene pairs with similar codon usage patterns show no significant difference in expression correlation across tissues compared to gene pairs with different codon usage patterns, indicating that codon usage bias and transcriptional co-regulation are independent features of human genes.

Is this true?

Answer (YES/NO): NO